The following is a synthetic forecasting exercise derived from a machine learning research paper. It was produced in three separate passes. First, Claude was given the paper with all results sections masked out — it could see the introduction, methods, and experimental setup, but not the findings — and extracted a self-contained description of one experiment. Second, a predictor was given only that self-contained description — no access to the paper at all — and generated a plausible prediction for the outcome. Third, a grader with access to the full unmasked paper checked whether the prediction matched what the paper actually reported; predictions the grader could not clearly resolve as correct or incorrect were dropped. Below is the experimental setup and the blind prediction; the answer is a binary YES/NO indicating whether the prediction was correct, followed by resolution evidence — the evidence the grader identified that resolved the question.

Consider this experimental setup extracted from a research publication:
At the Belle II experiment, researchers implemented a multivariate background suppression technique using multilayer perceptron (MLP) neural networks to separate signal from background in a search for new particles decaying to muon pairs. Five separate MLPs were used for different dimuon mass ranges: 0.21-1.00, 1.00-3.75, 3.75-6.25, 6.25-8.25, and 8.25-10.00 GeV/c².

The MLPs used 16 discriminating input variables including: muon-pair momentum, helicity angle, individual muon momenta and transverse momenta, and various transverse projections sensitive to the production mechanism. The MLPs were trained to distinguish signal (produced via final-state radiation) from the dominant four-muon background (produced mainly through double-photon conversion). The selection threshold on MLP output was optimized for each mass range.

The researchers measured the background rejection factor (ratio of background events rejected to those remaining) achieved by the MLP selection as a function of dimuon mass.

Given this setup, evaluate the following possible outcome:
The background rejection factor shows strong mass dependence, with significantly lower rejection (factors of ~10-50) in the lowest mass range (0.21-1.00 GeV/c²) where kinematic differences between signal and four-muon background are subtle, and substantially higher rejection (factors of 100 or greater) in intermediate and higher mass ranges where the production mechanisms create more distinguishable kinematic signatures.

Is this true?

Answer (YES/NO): NO